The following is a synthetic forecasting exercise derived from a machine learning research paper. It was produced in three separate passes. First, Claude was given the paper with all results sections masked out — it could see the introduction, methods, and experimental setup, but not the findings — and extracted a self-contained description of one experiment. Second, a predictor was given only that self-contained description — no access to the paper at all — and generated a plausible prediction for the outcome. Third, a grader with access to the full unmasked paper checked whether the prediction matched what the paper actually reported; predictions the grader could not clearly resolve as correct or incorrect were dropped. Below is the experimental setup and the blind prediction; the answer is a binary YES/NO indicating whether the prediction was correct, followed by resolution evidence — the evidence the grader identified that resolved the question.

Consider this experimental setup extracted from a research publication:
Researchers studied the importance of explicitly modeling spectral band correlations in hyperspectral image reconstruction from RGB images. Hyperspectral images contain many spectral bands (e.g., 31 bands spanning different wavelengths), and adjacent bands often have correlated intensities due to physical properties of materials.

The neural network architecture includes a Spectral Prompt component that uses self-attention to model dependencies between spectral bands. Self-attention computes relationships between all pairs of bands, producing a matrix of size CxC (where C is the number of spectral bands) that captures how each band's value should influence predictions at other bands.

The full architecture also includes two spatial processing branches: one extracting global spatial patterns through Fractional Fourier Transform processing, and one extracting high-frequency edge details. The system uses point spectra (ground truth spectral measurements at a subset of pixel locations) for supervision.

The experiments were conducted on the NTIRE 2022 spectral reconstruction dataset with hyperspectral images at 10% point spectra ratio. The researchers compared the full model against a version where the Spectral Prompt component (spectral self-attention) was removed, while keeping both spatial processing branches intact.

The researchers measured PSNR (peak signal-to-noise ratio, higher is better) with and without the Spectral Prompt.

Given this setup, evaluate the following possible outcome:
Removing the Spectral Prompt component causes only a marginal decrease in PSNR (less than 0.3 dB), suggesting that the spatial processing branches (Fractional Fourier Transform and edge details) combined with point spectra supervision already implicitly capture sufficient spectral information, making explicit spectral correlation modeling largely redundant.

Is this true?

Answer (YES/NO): NO